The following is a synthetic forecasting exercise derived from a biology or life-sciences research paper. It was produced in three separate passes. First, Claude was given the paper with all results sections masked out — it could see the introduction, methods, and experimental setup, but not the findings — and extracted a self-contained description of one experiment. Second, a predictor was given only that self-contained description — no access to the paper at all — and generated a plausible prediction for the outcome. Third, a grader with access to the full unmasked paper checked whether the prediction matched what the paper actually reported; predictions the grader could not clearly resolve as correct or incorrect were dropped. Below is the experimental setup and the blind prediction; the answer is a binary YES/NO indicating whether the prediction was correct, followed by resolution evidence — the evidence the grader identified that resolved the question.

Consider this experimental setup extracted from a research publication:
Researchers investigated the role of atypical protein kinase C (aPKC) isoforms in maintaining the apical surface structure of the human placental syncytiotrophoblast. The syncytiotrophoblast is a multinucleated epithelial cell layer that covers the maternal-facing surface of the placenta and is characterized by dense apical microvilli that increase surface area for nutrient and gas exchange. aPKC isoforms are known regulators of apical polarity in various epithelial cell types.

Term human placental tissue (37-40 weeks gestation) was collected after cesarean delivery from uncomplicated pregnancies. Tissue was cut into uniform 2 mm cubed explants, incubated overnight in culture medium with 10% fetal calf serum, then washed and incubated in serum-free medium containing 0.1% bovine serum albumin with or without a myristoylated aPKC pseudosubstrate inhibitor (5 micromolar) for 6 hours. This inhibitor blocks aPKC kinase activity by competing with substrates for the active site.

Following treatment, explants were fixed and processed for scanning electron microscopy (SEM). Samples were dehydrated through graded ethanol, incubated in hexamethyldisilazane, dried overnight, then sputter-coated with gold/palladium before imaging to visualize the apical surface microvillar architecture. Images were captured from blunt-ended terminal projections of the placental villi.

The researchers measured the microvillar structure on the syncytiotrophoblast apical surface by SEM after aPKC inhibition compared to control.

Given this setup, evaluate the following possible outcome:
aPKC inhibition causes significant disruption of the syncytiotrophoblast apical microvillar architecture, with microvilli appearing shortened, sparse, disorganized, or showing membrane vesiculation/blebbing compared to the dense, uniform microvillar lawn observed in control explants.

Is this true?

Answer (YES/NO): YES